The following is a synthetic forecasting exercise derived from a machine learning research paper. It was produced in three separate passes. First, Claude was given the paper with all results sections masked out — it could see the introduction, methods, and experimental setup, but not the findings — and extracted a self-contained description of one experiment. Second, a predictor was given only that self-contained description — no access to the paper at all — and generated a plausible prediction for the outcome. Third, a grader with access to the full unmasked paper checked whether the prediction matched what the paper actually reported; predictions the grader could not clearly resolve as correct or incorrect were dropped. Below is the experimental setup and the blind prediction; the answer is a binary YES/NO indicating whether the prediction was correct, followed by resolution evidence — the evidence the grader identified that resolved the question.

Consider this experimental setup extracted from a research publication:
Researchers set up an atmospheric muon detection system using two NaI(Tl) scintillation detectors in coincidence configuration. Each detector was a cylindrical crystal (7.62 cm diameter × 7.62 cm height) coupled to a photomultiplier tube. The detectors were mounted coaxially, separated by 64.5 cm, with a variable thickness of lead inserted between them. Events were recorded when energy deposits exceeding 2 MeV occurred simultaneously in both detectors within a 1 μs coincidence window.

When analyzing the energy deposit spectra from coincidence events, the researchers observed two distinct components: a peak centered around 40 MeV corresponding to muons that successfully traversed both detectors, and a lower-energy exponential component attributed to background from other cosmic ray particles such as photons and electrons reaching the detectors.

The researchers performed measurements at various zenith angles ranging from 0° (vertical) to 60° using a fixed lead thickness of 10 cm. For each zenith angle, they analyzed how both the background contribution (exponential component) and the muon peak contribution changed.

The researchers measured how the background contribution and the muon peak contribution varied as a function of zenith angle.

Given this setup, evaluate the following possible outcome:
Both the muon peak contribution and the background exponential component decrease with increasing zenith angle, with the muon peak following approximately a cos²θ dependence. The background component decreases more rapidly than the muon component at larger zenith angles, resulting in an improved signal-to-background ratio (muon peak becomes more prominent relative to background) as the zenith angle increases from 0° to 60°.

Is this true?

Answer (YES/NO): NO